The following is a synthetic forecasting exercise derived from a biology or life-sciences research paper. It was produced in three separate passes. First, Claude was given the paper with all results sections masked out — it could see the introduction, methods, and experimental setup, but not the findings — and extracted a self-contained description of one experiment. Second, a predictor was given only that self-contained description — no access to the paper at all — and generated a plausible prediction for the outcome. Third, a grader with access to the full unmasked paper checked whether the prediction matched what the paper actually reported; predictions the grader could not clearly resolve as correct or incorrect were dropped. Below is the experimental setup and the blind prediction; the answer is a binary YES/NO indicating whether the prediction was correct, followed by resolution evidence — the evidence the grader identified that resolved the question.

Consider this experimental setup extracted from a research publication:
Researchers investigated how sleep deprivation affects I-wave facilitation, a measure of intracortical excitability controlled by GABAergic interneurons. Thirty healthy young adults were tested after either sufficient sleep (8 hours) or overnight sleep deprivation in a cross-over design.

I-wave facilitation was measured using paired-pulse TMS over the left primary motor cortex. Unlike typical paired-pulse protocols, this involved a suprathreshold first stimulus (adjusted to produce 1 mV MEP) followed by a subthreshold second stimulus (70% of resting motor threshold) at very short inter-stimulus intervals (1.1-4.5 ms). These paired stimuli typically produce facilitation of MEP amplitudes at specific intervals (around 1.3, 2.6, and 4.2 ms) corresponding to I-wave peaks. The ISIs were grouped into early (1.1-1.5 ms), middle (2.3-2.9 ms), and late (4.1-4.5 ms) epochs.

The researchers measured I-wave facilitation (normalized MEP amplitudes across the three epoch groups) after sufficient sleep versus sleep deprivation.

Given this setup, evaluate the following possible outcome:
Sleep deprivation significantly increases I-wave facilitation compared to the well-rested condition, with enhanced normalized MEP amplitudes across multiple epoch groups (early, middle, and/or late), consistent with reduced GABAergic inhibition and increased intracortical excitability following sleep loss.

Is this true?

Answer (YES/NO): YES